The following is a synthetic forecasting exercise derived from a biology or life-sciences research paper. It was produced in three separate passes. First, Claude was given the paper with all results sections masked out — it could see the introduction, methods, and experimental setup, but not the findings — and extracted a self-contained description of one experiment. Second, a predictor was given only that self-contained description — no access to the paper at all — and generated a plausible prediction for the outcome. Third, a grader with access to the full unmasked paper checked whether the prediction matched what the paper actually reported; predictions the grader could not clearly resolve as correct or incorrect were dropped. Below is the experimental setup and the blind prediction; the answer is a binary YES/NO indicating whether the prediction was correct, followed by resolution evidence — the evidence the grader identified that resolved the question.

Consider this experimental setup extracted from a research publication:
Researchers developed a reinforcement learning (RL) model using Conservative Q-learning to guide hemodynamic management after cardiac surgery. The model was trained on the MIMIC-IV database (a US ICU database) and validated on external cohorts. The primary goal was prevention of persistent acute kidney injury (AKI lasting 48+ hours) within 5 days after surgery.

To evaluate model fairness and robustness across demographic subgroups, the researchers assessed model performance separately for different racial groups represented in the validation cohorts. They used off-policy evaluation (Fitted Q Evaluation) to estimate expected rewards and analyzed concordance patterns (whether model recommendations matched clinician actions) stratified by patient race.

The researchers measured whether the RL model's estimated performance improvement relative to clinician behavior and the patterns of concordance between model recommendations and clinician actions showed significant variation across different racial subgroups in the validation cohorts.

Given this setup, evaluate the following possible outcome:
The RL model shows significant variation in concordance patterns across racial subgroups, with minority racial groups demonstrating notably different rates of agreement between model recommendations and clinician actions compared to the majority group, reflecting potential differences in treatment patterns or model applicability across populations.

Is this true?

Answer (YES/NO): NO